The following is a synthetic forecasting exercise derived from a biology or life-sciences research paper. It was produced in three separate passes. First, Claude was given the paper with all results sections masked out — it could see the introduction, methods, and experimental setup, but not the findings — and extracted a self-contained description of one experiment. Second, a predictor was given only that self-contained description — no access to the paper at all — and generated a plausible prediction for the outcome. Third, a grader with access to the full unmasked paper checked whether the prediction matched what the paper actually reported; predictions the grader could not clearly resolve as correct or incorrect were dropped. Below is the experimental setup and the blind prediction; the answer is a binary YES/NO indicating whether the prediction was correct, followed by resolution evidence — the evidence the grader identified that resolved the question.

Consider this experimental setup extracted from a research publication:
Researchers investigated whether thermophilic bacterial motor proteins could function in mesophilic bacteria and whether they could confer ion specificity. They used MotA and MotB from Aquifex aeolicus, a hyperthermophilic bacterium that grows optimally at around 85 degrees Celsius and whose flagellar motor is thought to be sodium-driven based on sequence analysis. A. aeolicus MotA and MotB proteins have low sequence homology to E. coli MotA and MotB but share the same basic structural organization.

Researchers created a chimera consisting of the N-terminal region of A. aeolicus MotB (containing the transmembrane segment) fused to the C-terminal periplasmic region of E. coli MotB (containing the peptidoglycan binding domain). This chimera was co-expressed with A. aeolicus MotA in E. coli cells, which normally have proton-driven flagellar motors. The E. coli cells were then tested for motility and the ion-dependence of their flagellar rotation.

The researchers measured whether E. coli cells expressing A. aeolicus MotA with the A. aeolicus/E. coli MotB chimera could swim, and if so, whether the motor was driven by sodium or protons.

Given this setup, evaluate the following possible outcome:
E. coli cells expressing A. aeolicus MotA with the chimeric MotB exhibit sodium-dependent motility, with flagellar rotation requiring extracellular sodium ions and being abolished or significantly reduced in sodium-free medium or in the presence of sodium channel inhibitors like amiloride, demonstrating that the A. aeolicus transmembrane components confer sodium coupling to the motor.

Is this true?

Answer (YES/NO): YES